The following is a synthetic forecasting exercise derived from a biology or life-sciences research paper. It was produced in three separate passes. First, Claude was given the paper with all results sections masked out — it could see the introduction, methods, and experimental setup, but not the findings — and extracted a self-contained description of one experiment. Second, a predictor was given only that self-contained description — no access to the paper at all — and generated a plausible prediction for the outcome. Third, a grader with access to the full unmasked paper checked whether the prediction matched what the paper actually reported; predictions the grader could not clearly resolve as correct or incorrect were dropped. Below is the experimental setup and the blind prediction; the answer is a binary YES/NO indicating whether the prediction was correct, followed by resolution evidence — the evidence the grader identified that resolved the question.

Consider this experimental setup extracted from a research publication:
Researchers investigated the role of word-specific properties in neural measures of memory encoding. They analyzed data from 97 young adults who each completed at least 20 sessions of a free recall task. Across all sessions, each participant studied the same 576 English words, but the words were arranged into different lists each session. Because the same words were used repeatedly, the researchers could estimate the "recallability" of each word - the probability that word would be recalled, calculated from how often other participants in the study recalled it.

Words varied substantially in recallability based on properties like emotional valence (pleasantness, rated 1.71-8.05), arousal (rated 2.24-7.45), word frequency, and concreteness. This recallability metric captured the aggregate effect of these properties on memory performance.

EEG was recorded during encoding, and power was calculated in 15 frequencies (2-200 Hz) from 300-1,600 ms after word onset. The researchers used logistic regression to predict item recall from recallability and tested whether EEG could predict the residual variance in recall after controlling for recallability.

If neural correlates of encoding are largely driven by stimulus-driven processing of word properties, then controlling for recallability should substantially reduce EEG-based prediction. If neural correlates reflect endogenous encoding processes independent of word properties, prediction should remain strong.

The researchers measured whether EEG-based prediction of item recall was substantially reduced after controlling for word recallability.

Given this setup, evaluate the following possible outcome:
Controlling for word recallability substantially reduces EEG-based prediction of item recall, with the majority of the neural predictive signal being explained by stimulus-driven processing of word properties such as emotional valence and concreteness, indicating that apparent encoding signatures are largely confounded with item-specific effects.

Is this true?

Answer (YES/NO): NO